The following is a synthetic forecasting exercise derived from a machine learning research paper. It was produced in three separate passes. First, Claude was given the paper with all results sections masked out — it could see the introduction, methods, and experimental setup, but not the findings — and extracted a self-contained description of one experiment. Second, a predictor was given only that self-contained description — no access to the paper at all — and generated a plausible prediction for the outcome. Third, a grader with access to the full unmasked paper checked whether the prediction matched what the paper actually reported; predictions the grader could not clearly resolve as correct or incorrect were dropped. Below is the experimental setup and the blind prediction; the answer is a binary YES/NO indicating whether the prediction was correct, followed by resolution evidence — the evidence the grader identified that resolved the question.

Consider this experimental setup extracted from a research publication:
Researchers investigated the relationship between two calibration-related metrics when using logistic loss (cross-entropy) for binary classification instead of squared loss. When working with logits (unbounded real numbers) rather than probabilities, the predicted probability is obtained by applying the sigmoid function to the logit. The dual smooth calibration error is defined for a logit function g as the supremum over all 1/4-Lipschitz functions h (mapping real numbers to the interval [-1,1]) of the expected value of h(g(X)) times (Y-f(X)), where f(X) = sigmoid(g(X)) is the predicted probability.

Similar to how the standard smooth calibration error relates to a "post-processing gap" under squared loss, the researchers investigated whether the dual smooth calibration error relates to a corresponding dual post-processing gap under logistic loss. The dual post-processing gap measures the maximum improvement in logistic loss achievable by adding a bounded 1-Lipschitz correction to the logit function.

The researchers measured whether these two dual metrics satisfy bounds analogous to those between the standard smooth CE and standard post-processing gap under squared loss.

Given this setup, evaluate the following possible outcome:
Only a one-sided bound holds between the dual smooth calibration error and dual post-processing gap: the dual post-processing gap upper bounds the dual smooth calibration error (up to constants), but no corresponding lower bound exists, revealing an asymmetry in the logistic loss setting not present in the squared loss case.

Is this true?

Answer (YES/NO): NO